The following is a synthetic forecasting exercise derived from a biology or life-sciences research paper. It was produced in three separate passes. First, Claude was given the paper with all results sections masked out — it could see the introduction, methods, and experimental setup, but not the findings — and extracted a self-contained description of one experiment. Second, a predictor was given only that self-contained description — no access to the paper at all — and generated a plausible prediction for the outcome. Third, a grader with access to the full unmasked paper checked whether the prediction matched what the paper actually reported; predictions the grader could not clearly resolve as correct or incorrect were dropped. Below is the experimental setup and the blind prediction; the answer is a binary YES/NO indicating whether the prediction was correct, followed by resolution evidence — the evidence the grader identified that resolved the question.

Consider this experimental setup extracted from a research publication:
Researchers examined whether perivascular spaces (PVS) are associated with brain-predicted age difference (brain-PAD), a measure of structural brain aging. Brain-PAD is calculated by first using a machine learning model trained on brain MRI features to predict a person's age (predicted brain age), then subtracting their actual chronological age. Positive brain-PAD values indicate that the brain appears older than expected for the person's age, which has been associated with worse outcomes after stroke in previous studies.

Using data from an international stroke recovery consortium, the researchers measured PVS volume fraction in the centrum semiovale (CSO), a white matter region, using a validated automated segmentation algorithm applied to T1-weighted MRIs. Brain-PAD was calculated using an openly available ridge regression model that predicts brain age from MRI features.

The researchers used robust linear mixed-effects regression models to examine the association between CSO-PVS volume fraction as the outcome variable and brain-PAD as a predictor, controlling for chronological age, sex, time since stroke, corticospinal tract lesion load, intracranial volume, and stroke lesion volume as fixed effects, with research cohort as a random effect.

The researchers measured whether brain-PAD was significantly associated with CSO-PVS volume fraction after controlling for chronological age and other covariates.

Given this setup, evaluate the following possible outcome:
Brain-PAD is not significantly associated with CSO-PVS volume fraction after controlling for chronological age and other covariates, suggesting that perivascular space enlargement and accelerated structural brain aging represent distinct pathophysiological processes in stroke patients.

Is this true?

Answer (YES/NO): NO